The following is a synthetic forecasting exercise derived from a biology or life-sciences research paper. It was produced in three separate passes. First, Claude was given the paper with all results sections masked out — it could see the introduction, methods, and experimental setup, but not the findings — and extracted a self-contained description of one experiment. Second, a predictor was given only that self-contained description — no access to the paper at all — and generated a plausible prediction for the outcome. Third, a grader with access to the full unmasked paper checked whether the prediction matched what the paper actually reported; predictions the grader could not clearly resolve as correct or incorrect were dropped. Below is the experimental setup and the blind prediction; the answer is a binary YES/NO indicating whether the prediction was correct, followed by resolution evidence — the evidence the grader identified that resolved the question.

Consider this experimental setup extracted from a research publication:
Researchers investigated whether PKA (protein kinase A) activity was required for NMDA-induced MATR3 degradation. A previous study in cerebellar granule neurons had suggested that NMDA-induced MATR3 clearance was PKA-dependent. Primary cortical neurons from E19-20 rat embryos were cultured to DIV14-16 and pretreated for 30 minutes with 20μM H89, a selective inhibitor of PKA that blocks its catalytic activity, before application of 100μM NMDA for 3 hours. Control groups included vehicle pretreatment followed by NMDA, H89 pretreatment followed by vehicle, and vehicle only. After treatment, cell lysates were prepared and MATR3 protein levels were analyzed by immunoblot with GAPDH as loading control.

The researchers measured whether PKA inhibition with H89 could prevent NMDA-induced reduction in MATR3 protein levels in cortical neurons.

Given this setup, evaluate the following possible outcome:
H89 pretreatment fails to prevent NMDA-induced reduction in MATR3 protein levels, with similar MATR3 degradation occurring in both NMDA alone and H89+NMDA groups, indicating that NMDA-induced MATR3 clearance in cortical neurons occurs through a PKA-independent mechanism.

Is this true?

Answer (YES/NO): YES